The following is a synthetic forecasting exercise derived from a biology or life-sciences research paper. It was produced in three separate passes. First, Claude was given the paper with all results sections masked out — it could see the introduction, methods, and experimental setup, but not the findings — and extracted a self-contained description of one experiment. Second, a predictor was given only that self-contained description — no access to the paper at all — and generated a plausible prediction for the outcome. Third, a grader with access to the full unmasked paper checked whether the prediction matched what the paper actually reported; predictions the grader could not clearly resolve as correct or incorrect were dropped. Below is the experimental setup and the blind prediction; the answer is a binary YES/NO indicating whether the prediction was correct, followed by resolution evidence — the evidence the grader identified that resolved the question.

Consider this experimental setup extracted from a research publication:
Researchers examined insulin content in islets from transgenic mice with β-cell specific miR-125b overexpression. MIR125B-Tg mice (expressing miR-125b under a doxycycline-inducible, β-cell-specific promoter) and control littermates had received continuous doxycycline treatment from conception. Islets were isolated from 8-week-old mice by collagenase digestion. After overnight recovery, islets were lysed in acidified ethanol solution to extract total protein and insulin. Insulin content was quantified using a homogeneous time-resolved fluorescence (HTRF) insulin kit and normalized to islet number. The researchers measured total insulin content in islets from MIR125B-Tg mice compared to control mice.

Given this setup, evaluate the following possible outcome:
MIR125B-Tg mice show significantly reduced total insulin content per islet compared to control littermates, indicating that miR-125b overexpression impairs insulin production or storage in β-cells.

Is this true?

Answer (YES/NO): YES